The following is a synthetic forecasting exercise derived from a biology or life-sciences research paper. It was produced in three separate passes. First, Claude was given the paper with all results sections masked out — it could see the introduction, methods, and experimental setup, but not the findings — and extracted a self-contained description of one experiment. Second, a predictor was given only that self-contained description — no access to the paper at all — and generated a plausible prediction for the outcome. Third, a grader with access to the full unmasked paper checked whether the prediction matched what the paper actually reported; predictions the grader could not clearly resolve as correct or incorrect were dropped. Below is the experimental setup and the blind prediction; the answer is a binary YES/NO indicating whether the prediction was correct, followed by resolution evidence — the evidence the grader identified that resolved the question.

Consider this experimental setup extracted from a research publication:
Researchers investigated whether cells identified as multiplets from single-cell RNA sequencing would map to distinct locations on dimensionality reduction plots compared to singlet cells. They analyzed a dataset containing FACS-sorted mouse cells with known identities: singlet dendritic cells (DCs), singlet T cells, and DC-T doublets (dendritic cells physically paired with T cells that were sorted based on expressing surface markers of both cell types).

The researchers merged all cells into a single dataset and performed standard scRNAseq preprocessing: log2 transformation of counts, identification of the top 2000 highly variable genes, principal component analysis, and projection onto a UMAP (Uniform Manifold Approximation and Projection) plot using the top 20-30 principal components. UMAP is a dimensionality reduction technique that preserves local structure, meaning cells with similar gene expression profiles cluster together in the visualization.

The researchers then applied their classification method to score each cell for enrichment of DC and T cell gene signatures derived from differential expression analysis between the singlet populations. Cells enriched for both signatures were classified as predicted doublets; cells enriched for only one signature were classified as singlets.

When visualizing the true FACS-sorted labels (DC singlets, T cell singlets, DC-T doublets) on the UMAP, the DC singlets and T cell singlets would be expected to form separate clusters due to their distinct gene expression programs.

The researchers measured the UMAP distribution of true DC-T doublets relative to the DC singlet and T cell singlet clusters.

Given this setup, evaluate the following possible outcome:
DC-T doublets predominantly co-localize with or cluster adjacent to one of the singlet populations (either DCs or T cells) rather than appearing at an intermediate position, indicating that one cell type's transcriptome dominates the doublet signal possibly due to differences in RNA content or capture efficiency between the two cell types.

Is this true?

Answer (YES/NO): NO